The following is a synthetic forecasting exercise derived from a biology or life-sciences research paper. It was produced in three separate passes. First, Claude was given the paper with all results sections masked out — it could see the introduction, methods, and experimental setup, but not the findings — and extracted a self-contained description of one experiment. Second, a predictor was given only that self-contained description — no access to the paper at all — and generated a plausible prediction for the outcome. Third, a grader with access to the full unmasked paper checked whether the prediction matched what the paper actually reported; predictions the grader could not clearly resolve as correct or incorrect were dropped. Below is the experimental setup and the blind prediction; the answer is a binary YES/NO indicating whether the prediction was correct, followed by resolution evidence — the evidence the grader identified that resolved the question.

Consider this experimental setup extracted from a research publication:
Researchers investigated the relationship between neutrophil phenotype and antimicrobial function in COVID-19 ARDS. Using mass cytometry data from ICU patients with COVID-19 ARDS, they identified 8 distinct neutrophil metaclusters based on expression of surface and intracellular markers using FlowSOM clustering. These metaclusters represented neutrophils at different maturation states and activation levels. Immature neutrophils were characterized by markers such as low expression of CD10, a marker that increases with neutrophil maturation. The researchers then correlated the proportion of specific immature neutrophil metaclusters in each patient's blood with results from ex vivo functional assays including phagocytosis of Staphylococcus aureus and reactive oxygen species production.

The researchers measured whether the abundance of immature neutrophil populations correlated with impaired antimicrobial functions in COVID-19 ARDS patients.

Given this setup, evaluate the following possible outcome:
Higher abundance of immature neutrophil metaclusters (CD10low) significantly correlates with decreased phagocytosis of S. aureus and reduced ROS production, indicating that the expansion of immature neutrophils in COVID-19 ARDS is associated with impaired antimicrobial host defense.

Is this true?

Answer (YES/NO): NO